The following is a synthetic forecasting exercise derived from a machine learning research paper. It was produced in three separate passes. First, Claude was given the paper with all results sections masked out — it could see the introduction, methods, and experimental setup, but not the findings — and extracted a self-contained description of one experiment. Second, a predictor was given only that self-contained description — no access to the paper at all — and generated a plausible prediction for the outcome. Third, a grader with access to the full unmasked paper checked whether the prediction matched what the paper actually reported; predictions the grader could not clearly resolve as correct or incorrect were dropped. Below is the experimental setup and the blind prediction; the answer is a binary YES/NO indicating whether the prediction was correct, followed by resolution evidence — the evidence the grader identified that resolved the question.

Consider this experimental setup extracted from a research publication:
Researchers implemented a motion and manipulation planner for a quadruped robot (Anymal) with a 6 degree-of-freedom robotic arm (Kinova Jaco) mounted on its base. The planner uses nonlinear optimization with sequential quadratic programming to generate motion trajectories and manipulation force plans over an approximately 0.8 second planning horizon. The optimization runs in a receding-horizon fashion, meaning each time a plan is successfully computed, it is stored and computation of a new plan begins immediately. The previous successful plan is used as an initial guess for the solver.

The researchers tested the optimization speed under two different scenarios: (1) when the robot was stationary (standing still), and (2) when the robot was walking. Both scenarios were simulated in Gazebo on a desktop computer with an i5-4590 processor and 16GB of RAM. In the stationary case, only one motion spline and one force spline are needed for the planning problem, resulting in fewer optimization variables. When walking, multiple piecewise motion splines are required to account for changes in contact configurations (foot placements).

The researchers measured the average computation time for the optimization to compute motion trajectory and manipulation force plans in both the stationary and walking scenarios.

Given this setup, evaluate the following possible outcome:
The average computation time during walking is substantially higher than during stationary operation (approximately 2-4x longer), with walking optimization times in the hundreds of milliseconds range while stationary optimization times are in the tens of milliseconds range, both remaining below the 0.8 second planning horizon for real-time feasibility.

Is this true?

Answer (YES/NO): NO